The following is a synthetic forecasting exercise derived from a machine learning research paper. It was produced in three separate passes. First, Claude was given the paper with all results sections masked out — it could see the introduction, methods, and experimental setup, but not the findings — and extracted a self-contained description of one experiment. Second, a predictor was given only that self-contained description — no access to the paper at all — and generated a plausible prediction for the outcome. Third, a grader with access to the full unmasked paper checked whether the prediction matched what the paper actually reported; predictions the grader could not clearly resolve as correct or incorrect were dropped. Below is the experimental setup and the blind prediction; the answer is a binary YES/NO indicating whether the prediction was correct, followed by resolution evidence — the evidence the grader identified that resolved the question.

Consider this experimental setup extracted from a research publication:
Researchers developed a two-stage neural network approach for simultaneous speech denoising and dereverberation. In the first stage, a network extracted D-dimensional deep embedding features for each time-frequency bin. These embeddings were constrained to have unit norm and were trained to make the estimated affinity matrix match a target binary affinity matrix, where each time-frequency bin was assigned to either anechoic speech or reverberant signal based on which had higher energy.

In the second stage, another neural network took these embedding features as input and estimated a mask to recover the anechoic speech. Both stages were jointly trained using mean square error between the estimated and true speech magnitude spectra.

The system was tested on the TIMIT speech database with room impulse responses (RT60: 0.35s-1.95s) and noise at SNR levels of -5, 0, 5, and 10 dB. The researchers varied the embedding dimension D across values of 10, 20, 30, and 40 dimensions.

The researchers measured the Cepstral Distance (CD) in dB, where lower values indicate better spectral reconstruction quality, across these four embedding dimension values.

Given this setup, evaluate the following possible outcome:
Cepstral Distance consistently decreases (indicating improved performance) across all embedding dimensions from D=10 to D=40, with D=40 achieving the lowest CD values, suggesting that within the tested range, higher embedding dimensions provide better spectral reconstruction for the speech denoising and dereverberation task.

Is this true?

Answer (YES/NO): NO